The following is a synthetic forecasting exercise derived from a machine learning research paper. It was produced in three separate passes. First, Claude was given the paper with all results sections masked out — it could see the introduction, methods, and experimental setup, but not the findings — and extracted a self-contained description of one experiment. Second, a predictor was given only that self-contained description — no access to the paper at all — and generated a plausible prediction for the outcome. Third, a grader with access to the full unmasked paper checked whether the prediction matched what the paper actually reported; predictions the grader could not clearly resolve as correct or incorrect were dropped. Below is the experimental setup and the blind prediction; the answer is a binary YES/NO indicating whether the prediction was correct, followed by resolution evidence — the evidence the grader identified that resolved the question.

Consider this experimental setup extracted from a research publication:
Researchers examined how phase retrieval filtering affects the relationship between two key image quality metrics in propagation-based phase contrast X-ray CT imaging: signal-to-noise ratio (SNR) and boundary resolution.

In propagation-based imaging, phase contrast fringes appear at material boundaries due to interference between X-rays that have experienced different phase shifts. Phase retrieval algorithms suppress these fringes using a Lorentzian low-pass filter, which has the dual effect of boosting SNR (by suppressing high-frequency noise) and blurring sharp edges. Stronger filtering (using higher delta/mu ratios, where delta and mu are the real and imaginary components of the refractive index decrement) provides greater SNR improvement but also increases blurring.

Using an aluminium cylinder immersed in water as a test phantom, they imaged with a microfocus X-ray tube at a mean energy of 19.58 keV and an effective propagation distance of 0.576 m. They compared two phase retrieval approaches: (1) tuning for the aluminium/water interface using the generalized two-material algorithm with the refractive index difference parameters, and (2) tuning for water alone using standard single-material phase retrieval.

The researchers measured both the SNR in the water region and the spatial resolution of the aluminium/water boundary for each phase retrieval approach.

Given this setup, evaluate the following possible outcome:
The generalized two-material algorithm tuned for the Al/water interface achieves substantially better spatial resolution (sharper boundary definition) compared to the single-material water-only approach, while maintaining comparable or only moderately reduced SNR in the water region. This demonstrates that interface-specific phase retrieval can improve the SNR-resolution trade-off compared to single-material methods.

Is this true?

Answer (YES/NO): NO